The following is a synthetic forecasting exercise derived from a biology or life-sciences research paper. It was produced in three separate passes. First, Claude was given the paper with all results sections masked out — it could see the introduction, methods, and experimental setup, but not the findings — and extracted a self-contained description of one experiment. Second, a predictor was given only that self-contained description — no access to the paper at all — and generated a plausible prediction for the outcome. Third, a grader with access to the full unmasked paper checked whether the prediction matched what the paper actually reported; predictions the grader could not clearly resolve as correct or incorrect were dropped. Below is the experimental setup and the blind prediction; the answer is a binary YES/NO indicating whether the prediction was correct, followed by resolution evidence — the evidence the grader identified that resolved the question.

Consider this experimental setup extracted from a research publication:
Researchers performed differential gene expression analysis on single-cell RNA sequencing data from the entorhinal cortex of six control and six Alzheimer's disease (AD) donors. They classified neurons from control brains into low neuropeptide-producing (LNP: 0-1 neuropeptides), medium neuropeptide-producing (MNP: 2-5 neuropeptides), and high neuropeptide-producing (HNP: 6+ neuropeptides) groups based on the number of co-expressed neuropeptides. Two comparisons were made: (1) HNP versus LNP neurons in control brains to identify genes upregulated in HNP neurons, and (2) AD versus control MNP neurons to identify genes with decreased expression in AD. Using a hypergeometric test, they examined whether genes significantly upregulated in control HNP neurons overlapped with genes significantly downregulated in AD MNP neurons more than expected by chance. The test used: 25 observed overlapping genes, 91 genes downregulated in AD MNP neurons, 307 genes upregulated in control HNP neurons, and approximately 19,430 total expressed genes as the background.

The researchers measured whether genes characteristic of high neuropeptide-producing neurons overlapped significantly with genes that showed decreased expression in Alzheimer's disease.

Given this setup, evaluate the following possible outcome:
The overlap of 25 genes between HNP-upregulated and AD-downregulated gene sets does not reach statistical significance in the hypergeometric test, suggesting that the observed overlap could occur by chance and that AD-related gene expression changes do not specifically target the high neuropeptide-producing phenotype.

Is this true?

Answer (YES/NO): NO